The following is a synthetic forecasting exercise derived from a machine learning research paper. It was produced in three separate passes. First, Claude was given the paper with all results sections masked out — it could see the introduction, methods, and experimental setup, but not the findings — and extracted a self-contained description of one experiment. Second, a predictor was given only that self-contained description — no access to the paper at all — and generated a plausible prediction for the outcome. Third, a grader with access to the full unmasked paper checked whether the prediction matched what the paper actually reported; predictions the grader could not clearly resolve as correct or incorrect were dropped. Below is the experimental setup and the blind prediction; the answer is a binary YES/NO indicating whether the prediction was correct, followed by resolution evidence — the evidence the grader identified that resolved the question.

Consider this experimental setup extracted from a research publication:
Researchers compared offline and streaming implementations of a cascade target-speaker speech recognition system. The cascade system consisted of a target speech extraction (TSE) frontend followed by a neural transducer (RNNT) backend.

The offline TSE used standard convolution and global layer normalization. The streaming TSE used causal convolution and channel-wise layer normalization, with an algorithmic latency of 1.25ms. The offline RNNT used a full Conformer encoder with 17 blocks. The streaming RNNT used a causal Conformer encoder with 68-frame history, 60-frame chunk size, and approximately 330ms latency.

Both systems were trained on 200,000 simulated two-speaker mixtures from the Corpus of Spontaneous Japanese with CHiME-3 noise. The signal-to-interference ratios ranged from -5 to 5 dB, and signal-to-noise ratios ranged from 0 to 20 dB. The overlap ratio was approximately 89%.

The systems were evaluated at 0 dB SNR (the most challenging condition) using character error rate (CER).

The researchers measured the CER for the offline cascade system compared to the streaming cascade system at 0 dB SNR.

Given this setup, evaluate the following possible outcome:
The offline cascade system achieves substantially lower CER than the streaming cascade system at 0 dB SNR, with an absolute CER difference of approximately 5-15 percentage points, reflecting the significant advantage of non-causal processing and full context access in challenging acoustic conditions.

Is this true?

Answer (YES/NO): NO